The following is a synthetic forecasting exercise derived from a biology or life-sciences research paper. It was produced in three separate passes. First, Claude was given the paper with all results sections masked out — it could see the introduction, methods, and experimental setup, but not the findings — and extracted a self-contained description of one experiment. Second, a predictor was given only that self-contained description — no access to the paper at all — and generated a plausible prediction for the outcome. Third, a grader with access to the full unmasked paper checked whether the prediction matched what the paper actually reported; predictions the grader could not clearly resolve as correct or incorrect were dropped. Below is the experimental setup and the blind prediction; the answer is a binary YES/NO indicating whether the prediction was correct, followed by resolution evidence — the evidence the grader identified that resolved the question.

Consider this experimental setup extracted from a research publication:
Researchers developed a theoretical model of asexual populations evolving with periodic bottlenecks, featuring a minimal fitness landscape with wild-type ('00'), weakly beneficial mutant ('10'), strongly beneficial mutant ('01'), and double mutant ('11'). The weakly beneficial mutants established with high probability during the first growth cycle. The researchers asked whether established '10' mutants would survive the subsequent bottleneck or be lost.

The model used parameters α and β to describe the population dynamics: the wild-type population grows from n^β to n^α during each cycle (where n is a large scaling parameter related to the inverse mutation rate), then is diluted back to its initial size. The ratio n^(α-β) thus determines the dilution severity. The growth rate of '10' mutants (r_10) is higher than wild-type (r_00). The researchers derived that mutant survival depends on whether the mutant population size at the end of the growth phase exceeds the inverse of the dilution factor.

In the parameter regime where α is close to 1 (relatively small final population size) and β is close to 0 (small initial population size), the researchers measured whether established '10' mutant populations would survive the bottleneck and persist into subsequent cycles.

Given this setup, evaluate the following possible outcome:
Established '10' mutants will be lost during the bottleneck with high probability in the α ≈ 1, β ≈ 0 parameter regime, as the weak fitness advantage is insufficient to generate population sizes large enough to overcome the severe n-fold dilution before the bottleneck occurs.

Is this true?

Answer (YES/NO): YES